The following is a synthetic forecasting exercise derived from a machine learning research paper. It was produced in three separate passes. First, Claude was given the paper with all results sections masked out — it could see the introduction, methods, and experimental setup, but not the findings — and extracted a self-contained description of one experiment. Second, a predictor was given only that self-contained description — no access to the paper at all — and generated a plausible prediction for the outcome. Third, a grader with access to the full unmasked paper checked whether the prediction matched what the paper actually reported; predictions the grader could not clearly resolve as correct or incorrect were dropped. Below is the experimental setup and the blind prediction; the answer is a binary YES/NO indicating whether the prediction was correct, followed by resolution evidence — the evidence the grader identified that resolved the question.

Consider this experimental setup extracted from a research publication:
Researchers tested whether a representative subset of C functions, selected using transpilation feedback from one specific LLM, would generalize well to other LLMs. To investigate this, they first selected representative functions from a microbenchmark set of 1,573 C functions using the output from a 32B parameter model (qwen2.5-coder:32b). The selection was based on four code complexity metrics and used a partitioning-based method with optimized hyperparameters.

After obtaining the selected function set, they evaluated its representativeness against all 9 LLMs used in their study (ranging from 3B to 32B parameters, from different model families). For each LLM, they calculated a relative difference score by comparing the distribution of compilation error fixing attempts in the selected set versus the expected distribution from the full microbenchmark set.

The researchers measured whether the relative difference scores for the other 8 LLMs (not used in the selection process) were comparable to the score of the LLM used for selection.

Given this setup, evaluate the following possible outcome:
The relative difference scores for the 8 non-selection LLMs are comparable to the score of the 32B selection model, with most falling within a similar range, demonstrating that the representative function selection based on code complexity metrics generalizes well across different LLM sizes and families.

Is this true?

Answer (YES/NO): YES